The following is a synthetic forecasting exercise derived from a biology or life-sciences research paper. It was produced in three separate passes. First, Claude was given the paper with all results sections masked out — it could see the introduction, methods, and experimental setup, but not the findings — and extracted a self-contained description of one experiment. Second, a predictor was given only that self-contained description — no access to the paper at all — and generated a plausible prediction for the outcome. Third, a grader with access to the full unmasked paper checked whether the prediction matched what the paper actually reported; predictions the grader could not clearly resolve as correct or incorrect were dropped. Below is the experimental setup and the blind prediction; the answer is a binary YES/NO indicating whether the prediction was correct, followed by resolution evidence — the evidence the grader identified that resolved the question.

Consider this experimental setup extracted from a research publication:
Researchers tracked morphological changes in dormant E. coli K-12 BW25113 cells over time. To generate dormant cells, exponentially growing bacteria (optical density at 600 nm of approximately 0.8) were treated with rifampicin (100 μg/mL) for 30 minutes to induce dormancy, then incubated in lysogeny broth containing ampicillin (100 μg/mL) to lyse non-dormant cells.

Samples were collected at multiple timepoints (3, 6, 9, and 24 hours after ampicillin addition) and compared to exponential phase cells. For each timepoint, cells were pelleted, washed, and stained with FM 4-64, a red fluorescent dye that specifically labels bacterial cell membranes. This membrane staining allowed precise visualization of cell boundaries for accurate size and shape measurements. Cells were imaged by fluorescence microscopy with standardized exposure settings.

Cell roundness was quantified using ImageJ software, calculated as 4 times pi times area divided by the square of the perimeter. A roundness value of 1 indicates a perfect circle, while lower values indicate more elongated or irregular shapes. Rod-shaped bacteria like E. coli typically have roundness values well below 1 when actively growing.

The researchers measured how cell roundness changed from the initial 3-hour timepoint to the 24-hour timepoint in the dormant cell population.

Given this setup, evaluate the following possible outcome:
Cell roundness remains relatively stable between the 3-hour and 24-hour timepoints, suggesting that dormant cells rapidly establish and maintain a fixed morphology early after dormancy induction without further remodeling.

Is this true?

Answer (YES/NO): NO